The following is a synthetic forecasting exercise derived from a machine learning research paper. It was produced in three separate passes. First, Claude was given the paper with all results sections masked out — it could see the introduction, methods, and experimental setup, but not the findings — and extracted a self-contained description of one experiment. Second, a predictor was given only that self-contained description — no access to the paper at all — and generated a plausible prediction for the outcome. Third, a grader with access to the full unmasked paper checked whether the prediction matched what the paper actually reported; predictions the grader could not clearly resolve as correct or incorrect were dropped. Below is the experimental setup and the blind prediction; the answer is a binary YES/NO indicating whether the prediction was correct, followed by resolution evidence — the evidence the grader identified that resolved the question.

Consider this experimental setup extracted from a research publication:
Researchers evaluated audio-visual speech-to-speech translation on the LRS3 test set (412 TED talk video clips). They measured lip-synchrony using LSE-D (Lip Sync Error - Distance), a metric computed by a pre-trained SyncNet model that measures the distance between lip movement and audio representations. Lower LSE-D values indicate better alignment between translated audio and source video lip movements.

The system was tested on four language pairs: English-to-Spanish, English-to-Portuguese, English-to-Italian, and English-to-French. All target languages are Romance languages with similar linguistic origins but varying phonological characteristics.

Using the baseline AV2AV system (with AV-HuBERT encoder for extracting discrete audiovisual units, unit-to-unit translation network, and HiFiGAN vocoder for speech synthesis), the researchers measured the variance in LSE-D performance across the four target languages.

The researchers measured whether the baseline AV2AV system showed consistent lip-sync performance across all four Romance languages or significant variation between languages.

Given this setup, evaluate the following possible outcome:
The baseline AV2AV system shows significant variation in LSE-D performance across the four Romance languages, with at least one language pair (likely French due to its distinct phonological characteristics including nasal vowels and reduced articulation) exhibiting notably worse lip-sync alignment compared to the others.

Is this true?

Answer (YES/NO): NO